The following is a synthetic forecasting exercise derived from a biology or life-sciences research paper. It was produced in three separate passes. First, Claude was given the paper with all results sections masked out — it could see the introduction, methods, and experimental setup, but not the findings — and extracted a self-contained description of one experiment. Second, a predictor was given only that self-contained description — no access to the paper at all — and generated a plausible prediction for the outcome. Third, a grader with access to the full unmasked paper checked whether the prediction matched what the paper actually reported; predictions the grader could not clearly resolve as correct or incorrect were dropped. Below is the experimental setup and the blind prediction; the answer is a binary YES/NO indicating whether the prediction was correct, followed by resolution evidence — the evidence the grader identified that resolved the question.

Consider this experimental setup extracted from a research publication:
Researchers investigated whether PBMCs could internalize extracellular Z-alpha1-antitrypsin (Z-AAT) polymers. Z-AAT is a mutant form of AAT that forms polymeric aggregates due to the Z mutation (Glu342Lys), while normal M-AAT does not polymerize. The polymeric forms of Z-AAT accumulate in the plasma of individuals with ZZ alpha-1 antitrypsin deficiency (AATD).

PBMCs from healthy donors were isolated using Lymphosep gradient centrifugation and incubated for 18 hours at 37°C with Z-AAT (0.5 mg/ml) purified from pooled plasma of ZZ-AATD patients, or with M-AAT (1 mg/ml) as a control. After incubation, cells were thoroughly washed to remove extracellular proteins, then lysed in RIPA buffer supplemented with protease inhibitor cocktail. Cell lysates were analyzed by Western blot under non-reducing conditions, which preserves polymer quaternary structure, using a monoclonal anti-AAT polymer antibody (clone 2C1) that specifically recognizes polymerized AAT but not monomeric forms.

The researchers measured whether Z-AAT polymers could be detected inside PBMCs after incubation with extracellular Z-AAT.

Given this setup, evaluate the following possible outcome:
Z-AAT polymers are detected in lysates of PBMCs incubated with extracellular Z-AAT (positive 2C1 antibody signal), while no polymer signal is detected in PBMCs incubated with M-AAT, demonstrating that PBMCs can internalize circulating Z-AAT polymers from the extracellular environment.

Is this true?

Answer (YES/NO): YES